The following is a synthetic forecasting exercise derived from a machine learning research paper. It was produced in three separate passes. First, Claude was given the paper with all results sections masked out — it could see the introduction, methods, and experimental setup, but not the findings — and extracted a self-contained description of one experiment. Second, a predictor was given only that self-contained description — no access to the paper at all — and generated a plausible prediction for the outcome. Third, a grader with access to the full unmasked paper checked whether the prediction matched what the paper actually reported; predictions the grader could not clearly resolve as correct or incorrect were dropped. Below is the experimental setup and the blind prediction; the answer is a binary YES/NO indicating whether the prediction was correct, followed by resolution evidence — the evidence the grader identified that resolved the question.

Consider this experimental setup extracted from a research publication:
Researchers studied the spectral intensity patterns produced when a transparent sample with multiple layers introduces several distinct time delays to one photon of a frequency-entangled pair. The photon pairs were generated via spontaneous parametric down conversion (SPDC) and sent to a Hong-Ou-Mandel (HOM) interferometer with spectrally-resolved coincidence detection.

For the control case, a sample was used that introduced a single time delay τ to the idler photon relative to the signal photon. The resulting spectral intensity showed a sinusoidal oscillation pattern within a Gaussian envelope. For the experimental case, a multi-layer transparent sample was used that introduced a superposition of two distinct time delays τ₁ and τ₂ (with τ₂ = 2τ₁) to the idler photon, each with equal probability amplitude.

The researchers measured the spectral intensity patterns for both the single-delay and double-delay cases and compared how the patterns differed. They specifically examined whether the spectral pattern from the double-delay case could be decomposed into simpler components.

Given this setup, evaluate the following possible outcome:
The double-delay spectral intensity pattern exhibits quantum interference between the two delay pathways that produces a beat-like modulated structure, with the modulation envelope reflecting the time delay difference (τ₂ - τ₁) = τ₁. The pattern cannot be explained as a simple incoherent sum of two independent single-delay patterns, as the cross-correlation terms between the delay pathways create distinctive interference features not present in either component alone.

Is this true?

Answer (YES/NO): NO